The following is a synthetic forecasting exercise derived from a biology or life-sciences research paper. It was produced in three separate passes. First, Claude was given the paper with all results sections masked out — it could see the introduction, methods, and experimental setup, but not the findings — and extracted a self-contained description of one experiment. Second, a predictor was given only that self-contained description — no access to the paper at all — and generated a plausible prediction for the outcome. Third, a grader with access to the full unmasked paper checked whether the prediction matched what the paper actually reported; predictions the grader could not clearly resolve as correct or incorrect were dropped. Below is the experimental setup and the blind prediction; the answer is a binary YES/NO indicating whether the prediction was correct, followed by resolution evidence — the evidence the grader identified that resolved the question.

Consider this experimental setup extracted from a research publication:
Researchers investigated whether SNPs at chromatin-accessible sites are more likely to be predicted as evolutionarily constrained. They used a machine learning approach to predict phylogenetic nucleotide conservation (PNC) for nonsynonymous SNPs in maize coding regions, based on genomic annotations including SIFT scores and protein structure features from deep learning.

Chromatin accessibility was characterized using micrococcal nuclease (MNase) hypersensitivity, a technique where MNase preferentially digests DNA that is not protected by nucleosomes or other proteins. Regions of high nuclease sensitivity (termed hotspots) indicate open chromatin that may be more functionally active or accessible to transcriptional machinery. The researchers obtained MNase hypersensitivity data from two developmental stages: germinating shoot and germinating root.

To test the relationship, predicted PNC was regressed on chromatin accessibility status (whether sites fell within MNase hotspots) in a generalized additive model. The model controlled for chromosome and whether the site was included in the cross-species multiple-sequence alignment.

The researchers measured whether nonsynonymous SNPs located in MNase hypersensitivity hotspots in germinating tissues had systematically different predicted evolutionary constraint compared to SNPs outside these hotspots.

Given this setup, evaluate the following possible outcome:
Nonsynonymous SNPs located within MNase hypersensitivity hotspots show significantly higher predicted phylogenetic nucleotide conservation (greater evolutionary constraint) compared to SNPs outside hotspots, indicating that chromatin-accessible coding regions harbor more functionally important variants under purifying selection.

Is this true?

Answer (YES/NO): YES